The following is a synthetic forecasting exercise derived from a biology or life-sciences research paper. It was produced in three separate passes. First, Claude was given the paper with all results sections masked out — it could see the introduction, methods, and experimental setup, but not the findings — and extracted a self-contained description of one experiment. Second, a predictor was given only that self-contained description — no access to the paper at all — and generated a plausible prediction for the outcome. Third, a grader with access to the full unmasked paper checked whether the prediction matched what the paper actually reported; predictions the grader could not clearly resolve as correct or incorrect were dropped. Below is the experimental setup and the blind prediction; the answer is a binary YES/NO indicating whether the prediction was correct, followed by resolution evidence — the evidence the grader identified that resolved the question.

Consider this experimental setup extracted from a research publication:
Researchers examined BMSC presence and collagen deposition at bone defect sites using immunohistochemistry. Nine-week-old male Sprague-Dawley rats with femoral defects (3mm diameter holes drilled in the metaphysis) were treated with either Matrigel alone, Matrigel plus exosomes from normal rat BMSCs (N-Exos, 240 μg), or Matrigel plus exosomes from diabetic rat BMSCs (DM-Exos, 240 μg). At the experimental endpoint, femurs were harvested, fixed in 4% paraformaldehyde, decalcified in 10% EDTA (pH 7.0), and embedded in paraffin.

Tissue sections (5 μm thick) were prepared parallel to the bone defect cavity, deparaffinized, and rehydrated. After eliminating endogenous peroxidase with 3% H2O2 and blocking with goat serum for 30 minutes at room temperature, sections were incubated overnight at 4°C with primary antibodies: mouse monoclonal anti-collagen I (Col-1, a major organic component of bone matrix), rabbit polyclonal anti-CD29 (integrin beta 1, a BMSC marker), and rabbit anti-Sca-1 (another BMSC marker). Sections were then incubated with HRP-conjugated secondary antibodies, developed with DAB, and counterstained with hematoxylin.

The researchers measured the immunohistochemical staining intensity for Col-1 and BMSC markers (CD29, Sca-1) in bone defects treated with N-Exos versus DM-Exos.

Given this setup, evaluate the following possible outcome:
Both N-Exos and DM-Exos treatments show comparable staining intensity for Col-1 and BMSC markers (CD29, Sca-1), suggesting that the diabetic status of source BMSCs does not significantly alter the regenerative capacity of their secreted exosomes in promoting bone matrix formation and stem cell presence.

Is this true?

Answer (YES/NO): NO